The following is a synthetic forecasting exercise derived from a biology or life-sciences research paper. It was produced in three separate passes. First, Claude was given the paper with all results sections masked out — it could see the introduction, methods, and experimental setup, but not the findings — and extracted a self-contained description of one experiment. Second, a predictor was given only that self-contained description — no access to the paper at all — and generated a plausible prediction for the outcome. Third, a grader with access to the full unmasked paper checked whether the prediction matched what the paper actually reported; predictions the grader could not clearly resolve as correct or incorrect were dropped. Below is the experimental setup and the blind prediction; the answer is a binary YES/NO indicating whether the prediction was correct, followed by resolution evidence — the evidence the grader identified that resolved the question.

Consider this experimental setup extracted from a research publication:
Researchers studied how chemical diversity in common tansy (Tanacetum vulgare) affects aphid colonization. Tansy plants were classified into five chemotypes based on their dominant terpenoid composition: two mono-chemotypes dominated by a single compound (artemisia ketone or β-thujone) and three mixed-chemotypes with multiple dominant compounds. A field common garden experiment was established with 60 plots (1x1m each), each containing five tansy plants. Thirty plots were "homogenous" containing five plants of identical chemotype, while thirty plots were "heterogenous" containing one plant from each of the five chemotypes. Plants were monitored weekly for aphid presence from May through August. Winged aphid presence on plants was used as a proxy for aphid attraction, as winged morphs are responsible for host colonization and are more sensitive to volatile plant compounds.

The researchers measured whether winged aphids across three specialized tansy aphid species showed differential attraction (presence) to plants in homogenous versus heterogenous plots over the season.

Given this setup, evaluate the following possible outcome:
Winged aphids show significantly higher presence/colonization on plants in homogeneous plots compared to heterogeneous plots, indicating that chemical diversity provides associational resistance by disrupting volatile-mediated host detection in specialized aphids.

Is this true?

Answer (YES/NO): NO